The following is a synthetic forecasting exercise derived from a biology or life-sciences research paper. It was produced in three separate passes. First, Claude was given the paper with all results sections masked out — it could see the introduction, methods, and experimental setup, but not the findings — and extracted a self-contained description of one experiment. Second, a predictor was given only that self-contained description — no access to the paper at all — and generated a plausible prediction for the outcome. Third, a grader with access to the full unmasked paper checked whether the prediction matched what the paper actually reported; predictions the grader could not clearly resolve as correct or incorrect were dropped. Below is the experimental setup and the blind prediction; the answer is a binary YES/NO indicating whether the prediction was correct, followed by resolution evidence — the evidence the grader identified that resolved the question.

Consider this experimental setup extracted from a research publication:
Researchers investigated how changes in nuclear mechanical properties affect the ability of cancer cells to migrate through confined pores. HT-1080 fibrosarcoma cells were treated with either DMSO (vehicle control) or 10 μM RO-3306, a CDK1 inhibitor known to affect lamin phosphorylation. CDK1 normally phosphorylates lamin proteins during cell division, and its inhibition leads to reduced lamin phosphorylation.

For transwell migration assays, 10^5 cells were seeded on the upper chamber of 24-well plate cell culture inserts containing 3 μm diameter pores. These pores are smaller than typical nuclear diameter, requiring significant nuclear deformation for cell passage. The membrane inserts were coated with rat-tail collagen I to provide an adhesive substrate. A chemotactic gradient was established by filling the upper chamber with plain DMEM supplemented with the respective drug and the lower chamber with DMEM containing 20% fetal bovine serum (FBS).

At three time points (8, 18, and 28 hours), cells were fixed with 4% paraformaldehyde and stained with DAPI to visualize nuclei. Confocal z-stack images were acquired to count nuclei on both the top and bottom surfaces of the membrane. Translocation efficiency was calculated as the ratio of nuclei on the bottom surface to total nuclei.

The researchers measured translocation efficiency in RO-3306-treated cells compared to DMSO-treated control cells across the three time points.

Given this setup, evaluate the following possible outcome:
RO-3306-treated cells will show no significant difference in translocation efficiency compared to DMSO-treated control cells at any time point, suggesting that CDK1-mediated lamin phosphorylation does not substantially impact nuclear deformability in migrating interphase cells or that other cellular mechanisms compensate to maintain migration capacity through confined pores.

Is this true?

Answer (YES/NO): NO